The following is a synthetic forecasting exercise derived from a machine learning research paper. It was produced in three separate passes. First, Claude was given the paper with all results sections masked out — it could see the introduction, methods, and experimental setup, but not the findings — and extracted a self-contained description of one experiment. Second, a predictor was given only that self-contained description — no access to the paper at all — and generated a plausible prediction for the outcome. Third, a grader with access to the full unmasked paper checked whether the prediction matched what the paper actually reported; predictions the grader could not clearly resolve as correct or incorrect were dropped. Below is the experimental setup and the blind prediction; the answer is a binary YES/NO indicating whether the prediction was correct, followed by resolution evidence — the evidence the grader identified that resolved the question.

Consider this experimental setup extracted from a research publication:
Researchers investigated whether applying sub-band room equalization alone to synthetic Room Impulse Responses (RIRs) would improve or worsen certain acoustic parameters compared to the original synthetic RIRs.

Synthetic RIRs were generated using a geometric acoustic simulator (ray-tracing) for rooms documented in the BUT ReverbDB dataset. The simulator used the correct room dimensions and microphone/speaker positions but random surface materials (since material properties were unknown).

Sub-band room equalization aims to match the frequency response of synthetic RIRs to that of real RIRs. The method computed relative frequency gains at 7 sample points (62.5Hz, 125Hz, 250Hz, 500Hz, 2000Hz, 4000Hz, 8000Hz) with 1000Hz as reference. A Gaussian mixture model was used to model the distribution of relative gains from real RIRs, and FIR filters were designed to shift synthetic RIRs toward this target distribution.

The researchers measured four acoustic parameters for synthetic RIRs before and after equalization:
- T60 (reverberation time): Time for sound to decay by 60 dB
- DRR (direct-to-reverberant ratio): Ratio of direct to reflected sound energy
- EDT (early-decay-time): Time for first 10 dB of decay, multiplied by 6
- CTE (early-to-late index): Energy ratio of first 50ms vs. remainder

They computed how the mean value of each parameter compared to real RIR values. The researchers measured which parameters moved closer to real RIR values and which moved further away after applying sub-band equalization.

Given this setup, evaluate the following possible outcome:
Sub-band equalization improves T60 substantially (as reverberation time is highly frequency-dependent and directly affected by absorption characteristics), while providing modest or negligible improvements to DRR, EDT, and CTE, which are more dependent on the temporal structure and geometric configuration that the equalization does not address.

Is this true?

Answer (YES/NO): NO